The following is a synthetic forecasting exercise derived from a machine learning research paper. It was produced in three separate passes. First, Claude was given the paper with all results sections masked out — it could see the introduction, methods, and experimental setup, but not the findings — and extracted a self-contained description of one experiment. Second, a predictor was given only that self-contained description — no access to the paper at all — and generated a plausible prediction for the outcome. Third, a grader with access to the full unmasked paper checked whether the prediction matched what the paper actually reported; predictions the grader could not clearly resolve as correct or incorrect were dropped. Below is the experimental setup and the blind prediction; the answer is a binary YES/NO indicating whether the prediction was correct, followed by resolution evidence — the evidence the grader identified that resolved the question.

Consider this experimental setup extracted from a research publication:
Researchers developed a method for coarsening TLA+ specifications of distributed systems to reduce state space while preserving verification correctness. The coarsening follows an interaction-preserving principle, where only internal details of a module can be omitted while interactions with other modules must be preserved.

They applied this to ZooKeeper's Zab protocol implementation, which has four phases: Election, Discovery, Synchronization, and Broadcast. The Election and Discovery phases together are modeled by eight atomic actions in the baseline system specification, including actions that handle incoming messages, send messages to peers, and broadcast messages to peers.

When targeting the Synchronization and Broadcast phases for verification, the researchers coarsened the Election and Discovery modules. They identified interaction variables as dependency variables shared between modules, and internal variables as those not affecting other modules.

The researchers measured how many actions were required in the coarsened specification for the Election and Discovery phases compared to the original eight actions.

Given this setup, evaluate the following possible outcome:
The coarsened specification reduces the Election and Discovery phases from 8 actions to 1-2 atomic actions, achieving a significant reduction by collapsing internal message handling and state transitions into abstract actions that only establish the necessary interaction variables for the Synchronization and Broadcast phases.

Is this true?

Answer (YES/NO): YES